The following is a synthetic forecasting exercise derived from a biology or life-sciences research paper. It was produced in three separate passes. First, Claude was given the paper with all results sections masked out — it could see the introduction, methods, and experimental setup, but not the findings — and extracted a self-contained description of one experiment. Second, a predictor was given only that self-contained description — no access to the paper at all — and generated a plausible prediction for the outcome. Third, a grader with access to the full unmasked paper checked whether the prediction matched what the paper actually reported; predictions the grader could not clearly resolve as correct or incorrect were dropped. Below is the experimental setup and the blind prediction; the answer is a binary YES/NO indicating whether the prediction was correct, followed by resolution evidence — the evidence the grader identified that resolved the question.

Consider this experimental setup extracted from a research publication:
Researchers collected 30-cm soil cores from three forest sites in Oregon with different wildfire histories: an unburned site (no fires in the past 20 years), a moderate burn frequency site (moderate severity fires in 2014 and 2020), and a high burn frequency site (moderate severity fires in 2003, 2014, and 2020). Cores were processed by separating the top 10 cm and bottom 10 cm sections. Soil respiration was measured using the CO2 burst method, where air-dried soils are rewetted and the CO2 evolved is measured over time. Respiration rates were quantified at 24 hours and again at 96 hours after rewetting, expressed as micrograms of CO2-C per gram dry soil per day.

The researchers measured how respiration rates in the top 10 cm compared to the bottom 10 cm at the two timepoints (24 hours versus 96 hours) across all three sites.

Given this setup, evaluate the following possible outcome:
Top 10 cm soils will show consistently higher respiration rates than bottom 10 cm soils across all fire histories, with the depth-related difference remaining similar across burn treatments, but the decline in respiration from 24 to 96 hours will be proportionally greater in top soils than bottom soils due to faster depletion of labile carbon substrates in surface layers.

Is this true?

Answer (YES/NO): NO